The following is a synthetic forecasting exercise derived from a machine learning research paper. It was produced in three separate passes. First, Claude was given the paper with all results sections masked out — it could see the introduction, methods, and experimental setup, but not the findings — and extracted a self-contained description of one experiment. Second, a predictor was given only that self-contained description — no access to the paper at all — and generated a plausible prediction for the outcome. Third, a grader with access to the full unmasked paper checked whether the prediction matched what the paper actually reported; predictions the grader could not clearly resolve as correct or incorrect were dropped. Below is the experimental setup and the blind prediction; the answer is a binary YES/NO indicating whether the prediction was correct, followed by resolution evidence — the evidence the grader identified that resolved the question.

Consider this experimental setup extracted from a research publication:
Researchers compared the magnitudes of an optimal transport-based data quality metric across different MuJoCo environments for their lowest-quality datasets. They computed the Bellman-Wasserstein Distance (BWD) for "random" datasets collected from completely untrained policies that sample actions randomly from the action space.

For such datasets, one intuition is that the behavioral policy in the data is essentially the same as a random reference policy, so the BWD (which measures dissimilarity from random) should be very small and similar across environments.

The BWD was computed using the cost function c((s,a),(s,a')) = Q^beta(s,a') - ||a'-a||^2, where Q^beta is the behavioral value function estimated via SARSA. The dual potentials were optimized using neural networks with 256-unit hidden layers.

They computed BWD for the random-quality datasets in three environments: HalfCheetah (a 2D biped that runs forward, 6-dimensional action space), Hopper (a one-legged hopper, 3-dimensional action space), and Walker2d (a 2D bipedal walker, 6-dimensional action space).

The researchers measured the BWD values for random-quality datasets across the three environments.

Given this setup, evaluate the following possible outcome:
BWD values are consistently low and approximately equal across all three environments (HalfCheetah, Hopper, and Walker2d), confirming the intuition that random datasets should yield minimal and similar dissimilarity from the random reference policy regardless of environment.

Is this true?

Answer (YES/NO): NO